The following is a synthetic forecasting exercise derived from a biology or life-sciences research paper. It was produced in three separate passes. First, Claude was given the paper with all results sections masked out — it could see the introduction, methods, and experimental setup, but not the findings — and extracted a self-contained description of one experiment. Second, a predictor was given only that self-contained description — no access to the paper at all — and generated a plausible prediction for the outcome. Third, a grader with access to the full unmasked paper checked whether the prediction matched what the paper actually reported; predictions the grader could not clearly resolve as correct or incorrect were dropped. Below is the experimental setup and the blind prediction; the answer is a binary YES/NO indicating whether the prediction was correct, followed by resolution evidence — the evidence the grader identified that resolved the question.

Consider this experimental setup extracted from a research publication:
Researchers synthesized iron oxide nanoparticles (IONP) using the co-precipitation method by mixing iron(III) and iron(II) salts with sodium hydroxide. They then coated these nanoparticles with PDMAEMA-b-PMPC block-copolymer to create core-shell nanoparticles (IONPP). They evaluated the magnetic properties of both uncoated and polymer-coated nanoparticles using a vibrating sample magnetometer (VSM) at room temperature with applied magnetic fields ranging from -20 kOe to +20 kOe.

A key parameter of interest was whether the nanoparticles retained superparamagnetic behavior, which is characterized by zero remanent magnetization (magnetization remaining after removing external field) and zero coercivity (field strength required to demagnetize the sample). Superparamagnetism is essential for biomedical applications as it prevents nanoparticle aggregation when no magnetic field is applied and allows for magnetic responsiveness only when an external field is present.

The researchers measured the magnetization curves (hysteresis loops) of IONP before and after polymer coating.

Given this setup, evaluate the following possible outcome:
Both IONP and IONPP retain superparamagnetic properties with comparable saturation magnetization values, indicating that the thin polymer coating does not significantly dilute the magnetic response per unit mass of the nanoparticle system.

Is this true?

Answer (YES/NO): NO